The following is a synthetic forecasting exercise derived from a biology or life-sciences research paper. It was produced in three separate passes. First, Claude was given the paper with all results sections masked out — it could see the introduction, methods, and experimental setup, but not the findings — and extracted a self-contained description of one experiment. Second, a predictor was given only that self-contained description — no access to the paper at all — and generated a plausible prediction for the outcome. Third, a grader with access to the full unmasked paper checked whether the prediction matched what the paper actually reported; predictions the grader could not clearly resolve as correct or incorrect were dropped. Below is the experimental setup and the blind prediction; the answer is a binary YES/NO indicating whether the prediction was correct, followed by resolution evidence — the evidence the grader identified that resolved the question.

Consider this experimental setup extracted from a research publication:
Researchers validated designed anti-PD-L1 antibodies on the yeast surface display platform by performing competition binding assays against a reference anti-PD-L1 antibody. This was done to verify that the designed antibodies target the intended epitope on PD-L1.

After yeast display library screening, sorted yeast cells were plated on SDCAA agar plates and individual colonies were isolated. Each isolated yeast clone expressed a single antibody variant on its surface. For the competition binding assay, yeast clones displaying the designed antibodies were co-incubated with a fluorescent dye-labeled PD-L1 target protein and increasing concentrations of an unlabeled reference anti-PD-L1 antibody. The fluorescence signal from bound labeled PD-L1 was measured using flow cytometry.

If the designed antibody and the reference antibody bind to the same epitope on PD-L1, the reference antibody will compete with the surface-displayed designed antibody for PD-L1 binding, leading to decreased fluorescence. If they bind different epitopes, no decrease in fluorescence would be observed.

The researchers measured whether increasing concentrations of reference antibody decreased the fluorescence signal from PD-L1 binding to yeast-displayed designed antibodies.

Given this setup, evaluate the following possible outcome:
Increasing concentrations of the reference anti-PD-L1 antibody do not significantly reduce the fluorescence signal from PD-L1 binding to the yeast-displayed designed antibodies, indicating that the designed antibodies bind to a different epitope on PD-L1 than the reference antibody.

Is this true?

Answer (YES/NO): NO